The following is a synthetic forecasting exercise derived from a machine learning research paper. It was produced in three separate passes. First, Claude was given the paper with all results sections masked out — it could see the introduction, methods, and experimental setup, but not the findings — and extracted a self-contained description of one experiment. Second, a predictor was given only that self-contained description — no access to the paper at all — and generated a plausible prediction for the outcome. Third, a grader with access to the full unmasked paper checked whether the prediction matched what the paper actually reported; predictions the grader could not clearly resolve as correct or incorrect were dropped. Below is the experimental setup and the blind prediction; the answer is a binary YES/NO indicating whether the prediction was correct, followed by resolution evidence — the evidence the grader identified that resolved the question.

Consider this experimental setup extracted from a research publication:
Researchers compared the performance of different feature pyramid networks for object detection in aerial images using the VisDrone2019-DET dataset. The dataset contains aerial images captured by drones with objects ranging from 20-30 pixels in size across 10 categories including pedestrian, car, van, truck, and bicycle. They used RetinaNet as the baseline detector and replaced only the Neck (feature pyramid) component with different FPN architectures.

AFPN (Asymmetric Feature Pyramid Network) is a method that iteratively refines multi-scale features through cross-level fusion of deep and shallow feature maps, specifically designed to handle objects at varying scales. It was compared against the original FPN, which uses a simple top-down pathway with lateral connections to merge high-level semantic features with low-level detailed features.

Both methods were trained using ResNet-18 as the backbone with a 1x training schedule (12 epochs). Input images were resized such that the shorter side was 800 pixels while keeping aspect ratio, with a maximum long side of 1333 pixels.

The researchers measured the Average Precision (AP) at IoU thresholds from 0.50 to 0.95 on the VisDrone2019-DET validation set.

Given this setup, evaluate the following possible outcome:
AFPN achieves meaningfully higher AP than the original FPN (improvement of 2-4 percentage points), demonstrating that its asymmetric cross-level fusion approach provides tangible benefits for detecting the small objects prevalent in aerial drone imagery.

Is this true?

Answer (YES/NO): NO